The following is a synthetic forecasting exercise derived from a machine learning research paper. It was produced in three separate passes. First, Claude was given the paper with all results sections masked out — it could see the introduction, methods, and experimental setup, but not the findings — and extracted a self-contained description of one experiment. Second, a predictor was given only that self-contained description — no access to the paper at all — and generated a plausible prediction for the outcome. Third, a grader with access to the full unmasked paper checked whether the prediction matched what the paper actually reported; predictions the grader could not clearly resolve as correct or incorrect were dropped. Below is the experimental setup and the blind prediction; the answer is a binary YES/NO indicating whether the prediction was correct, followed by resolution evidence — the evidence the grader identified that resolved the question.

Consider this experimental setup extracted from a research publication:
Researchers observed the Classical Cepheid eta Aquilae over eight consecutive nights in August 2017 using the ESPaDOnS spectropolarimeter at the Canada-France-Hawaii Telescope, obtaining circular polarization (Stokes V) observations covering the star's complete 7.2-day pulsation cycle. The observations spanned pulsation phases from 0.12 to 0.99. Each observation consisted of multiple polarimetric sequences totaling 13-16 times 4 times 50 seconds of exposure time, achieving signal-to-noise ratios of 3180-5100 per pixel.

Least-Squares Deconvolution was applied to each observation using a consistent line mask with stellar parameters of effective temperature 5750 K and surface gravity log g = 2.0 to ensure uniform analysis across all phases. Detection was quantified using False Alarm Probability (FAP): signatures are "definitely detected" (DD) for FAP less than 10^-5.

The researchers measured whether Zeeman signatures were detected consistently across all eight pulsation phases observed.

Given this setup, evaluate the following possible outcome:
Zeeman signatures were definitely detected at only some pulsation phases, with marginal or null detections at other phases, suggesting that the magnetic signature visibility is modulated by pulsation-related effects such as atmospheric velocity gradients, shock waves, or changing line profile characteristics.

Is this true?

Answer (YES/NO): NO